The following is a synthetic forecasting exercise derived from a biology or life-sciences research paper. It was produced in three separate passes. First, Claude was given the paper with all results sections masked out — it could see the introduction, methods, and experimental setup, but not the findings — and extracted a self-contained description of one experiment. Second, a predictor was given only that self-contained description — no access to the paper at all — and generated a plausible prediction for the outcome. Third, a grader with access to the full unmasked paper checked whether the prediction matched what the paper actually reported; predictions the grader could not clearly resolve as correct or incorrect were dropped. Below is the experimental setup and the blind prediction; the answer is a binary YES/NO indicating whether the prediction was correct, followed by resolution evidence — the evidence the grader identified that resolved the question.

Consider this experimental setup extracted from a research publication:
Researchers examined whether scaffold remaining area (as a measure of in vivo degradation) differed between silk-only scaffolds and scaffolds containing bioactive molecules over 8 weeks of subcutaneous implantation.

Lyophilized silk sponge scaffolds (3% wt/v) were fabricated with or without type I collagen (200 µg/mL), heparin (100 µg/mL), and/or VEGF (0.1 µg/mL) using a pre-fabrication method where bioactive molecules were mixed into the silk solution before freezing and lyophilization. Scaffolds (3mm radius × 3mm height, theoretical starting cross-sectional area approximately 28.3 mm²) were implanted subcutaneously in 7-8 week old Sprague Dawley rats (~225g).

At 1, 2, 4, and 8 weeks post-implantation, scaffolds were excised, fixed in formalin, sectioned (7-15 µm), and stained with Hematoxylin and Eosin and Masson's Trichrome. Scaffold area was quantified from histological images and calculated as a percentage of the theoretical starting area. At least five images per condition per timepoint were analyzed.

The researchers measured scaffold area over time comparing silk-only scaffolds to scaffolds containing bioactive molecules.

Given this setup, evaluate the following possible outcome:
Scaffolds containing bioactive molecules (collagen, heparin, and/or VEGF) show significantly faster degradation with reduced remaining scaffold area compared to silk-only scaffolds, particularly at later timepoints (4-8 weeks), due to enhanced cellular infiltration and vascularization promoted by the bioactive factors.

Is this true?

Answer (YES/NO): NO